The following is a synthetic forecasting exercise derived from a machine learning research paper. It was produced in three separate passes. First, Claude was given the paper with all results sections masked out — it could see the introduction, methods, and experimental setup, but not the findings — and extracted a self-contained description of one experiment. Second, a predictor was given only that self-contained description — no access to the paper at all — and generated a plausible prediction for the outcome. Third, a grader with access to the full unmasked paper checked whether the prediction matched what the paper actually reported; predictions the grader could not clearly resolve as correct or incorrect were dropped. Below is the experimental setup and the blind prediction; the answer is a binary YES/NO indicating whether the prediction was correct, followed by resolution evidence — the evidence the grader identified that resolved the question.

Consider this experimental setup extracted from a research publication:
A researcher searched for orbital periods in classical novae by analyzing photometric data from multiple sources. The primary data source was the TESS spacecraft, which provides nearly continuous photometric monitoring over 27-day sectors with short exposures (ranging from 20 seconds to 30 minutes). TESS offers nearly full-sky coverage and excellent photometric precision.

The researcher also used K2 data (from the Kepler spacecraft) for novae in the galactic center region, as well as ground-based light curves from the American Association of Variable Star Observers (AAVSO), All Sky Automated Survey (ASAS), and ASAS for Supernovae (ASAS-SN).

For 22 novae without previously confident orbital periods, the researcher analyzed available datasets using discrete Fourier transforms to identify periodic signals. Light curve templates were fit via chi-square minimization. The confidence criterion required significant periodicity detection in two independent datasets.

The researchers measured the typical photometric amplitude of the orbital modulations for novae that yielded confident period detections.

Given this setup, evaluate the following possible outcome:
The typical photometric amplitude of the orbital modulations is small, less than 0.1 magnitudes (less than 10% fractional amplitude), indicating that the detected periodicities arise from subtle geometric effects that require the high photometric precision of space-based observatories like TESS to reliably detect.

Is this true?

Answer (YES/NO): YES